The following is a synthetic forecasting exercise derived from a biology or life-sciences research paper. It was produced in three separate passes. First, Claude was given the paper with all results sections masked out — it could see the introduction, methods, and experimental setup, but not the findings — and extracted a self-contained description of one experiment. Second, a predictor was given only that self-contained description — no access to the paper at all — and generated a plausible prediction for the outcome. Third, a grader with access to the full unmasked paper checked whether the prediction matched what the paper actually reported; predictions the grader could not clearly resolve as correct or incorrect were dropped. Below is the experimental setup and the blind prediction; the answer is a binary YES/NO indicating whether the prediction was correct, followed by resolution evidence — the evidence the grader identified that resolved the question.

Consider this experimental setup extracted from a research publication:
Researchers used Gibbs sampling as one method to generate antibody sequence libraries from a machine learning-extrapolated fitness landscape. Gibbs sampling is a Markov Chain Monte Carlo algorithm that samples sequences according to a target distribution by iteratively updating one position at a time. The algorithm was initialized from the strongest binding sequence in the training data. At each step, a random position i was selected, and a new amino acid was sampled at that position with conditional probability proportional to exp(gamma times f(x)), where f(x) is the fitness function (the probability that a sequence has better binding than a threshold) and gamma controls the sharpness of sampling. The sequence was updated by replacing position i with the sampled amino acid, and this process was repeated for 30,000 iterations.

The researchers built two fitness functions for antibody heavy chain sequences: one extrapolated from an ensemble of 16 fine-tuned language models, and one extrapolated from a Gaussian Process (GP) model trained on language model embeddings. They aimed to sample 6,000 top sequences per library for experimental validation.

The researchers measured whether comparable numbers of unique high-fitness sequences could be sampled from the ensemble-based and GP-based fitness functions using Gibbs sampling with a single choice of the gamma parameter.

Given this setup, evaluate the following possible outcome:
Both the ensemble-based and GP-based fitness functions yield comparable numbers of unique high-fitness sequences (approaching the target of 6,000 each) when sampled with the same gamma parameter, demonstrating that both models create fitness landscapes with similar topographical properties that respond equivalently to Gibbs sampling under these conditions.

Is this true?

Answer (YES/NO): NO